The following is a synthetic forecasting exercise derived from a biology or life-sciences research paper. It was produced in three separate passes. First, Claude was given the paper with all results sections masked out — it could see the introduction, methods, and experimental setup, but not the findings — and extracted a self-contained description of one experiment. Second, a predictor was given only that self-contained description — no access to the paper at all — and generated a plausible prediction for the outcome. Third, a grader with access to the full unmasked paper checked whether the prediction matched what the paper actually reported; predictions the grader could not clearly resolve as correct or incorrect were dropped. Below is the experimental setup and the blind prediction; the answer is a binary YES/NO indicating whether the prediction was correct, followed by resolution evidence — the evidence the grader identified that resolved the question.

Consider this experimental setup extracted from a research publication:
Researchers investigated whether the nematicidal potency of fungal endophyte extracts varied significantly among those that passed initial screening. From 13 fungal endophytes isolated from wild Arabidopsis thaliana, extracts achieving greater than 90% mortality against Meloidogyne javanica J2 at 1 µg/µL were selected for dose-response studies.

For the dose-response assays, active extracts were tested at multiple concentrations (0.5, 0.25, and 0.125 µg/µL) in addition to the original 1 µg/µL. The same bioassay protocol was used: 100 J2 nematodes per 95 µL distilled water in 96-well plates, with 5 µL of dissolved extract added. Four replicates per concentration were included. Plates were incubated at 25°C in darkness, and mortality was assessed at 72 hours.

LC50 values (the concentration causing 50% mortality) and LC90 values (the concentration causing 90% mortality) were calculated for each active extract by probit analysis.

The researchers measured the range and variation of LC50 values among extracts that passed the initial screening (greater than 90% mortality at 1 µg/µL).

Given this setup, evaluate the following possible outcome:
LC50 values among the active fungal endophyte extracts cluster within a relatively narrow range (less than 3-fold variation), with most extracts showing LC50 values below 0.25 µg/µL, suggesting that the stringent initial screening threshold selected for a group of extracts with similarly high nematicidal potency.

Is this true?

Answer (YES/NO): NO